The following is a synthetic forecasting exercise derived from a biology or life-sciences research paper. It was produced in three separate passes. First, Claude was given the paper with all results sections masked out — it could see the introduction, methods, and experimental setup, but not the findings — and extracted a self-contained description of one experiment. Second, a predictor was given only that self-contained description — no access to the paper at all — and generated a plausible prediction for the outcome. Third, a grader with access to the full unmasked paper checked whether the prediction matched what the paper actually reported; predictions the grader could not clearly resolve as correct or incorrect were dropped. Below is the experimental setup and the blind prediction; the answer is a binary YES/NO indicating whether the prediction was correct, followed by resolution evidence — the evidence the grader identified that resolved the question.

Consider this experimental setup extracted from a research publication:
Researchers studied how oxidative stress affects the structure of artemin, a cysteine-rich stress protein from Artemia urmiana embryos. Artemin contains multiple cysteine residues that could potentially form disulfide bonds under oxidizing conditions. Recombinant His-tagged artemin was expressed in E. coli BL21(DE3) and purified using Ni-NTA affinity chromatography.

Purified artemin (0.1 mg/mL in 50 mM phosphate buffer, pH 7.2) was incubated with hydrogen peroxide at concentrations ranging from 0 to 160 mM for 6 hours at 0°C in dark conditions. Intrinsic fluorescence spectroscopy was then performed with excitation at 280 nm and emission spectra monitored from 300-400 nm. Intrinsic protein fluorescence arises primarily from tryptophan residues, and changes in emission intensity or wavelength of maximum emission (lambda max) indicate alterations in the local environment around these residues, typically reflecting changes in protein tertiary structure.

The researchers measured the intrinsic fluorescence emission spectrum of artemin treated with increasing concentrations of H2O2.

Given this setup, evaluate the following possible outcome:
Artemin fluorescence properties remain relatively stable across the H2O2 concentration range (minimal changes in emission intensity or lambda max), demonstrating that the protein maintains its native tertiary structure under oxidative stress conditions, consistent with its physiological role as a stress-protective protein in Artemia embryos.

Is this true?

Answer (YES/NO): NO